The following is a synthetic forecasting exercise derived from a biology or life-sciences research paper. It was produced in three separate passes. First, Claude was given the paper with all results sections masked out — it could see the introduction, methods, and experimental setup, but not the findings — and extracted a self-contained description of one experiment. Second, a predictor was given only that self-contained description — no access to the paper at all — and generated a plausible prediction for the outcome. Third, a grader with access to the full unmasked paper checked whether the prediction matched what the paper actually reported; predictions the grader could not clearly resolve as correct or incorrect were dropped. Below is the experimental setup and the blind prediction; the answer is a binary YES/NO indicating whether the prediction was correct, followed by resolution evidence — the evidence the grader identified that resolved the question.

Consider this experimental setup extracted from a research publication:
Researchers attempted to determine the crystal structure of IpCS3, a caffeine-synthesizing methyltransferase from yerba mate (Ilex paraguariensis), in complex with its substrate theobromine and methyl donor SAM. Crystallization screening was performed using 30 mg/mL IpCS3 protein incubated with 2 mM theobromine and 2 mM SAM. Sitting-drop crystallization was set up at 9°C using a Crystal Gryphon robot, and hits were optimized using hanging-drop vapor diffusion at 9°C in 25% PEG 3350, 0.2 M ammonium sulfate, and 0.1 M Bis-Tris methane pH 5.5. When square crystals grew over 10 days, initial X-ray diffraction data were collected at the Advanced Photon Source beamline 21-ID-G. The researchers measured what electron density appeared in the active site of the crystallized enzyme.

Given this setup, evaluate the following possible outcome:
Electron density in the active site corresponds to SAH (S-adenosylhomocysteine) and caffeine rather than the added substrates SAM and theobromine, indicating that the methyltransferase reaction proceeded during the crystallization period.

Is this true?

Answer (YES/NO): YES